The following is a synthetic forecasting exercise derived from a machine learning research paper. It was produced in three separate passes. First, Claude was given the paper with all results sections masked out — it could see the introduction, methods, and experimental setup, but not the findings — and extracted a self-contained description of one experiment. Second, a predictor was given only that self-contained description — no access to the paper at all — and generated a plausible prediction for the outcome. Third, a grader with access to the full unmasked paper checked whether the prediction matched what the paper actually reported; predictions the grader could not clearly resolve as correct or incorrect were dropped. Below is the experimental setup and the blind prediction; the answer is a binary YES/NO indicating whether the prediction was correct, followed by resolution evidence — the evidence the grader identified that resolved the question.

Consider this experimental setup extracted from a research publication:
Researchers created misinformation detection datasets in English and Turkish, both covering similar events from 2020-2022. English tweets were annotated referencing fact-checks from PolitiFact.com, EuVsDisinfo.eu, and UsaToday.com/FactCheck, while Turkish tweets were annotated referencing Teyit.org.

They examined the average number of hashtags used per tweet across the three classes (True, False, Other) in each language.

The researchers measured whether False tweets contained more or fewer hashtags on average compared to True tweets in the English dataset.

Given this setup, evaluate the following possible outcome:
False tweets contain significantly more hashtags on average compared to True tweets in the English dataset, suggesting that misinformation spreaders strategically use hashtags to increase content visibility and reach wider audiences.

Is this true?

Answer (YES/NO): NO